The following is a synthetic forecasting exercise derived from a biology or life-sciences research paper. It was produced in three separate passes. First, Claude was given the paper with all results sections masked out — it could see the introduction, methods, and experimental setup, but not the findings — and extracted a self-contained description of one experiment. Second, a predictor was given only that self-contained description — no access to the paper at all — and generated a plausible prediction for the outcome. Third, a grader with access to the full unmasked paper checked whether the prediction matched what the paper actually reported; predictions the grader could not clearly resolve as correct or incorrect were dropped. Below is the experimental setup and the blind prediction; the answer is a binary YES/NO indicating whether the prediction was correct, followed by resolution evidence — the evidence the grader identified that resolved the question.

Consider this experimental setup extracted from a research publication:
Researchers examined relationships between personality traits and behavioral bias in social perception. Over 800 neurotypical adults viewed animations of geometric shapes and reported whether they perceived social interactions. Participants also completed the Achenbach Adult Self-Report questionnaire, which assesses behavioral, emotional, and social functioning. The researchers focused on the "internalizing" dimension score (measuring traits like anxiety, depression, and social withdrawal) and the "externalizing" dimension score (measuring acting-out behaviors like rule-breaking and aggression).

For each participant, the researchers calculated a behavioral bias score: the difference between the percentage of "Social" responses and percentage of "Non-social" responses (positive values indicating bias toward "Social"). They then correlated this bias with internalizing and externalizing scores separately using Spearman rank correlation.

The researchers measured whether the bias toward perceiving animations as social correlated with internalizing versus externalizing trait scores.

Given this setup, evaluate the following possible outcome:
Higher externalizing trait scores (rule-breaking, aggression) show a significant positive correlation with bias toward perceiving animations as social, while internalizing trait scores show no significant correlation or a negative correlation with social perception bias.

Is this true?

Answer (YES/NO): NO